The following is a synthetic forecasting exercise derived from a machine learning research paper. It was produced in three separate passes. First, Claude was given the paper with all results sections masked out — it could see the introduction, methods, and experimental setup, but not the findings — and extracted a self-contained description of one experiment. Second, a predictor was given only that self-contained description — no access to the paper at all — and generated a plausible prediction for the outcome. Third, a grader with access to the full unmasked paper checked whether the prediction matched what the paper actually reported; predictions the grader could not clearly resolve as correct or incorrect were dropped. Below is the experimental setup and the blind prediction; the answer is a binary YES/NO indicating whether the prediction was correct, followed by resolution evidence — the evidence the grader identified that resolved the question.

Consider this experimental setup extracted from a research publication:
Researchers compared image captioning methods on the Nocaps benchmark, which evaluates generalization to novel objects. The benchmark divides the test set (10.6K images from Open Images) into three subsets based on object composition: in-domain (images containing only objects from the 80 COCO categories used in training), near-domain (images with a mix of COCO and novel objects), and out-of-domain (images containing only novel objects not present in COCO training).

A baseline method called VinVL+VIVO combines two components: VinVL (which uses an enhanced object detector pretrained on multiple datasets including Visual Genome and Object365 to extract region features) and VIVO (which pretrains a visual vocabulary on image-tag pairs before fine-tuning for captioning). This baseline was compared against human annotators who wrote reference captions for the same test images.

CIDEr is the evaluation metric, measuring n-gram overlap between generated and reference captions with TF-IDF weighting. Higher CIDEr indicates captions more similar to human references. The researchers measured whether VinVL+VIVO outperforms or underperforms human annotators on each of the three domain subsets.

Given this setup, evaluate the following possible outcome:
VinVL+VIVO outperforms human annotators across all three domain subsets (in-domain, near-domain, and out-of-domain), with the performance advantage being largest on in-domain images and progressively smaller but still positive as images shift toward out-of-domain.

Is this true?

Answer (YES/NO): NO